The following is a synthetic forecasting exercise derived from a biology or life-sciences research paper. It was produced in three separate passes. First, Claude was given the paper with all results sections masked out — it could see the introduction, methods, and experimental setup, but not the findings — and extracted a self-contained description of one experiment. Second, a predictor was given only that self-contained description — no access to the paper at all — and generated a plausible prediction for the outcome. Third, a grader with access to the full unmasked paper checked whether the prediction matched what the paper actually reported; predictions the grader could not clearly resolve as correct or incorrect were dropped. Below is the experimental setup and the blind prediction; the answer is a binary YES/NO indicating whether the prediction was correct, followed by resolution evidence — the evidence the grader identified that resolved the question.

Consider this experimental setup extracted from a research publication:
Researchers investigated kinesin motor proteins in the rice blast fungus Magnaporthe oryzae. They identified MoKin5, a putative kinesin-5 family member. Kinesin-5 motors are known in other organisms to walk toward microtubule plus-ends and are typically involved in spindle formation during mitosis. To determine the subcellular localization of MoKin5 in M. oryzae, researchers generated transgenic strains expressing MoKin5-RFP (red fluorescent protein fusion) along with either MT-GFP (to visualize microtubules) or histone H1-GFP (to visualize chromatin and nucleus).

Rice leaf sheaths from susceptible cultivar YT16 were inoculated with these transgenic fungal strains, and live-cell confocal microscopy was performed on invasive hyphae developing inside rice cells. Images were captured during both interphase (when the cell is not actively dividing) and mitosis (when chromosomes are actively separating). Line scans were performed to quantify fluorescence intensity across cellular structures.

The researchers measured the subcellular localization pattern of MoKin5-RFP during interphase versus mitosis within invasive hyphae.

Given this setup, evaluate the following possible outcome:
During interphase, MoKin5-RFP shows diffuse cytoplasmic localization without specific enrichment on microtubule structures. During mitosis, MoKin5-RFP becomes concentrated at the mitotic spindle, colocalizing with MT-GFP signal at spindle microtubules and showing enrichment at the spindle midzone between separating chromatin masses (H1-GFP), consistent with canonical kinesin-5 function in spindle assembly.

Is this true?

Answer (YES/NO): NO